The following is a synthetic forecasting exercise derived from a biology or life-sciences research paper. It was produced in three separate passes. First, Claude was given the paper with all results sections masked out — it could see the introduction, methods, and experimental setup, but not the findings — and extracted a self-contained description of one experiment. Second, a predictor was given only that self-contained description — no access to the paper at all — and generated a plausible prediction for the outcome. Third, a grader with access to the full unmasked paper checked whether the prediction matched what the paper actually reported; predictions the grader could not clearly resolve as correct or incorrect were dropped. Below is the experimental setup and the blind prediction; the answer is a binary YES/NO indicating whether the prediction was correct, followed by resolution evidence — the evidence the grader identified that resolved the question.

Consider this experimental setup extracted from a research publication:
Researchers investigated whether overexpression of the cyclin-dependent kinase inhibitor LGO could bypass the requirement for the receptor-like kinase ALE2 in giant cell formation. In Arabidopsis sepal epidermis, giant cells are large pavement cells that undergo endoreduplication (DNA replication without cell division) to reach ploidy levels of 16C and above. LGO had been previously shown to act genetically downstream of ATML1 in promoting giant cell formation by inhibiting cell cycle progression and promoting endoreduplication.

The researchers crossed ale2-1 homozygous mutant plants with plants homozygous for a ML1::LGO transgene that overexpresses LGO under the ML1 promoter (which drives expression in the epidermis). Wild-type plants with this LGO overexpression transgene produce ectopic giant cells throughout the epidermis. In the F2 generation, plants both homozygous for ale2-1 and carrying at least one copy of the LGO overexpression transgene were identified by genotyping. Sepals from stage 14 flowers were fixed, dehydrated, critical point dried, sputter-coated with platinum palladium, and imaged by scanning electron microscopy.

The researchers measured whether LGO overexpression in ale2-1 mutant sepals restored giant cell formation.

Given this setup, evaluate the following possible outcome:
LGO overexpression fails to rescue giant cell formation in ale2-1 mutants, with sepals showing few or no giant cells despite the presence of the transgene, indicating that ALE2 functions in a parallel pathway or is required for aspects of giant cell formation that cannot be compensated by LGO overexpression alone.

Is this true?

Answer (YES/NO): NO